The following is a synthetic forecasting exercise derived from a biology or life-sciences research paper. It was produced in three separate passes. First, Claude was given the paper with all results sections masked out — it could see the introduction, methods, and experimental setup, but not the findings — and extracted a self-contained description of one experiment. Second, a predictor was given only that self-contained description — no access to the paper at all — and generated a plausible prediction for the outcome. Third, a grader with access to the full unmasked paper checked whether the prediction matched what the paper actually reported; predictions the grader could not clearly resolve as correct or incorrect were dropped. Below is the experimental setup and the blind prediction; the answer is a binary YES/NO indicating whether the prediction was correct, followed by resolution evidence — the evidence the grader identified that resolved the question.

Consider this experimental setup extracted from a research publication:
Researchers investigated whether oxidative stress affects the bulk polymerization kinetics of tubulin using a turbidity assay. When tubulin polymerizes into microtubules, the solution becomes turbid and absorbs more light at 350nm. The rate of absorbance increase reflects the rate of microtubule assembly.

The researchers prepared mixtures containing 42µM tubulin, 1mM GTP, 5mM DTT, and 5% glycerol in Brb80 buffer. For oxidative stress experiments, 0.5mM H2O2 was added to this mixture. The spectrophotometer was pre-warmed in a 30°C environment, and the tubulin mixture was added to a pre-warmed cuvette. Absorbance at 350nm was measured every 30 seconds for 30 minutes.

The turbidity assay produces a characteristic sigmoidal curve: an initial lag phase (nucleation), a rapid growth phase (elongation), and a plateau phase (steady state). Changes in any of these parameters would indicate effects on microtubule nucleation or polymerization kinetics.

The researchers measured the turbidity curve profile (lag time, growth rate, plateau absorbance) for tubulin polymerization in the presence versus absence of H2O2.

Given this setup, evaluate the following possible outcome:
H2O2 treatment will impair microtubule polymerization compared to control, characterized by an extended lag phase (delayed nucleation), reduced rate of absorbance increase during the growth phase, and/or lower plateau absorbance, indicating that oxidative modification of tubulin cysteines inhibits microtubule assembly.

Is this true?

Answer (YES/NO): NO